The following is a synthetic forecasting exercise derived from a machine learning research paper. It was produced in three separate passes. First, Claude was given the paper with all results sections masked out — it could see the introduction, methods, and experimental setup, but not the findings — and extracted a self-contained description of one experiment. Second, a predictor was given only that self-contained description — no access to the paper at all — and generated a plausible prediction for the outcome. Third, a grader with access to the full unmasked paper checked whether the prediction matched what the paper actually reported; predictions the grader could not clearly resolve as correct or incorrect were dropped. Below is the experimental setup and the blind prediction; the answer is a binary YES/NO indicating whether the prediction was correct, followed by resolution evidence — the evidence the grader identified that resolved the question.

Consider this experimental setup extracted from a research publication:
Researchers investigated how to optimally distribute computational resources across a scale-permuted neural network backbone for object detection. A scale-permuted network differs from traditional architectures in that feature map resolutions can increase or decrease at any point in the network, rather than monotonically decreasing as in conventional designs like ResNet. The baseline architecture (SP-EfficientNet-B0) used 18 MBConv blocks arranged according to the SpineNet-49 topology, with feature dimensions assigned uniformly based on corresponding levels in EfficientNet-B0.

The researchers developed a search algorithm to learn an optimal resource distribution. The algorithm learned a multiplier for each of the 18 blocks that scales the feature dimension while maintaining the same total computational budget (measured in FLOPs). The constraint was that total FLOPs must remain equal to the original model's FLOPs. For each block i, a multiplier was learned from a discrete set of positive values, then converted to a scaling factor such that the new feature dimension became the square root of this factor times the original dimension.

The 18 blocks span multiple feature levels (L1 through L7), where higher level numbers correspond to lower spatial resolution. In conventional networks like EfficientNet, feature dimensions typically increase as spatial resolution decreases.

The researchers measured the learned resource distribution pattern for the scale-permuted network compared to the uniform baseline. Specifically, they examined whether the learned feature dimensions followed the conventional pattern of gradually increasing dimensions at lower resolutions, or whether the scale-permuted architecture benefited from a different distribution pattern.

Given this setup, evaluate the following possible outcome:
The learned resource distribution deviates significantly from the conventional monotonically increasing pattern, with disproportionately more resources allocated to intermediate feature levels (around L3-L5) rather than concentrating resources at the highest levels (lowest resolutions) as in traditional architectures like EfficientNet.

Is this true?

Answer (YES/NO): YES